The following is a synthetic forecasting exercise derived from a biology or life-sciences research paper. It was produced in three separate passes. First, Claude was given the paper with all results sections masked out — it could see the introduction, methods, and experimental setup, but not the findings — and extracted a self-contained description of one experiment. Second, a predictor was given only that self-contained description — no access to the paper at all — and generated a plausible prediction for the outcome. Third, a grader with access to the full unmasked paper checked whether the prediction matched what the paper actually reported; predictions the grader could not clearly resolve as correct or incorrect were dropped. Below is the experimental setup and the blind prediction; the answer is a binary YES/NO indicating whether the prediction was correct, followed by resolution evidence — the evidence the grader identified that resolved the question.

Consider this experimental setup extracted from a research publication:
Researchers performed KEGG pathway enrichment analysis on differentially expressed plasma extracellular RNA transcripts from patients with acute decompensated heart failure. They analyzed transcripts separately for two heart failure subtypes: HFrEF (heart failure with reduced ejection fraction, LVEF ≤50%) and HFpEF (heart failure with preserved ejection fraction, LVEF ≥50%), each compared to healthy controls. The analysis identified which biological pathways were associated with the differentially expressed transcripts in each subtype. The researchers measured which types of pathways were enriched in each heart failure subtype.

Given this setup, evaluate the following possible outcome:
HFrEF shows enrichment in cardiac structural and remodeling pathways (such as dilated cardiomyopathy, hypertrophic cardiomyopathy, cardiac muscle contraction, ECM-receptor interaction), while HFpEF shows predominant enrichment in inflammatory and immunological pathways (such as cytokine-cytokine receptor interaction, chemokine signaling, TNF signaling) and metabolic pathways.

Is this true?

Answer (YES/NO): NO